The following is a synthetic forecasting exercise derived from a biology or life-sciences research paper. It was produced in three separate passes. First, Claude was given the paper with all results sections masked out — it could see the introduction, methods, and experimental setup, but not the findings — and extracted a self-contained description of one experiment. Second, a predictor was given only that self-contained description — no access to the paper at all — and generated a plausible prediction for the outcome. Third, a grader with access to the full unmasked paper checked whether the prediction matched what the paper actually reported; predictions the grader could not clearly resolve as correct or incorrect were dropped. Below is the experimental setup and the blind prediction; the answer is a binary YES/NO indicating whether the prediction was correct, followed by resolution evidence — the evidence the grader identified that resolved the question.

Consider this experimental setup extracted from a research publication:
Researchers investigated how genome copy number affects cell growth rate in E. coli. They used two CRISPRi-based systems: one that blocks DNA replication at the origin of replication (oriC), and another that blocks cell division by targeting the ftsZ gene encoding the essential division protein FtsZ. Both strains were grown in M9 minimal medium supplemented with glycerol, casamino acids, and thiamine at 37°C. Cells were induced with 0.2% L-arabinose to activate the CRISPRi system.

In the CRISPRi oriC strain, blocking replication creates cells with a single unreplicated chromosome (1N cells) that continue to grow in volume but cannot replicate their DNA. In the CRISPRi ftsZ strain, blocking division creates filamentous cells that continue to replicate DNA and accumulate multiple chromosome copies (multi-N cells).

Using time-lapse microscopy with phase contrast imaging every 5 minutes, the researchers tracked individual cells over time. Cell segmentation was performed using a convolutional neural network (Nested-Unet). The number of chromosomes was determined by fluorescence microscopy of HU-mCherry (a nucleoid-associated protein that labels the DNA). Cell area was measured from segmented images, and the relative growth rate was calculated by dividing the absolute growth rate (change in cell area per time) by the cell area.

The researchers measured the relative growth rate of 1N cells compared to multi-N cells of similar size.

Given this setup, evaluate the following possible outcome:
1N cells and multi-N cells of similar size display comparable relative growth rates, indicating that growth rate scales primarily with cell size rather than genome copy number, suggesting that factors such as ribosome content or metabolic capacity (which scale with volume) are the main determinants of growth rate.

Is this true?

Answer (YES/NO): NO